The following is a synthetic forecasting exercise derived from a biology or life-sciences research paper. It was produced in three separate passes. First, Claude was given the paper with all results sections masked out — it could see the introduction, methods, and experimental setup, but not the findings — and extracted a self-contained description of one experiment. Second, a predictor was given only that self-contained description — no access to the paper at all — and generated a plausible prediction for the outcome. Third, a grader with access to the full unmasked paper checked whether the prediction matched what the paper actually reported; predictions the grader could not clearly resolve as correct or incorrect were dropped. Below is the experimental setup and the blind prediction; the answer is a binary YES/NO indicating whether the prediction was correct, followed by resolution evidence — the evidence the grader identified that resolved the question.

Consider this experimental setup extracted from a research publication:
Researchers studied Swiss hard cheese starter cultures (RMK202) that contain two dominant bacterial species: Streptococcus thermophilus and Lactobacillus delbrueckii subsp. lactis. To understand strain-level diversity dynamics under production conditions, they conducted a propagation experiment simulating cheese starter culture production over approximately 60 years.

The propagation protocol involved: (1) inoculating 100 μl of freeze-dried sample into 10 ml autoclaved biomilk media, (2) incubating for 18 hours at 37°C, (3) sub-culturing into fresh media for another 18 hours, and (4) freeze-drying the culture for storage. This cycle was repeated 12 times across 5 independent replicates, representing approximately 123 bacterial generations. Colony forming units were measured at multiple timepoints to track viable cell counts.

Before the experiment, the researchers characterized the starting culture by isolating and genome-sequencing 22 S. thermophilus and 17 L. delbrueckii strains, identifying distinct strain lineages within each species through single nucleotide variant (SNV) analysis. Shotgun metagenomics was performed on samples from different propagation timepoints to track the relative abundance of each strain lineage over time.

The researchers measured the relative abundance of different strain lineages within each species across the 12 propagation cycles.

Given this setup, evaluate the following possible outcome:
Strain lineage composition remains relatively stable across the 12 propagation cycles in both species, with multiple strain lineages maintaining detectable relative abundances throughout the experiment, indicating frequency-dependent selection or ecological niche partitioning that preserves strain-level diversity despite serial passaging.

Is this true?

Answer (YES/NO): NO